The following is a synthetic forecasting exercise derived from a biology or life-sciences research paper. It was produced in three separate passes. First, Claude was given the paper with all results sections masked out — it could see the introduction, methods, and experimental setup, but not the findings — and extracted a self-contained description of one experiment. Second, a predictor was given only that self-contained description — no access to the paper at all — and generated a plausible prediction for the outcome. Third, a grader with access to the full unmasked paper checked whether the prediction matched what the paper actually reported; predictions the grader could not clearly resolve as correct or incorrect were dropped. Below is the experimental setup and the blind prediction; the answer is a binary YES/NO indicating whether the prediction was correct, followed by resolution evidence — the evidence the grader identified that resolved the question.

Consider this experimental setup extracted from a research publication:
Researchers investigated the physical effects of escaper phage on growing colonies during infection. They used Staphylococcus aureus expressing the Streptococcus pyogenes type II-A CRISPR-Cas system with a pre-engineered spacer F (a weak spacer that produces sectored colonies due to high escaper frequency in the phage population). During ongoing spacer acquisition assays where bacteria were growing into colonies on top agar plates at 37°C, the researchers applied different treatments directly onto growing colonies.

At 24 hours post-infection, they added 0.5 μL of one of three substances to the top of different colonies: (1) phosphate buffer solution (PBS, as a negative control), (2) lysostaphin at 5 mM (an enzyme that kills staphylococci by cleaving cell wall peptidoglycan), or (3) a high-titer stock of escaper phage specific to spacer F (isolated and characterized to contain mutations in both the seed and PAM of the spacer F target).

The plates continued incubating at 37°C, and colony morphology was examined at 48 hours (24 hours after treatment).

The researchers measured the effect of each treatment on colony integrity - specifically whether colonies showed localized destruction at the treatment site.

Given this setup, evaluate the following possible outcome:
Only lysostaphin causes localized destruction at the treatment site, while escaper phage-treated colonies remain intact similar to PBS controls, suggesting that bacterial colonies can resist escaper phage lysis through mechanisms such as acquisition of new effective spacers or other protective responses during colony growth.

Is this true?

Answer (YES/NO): NO